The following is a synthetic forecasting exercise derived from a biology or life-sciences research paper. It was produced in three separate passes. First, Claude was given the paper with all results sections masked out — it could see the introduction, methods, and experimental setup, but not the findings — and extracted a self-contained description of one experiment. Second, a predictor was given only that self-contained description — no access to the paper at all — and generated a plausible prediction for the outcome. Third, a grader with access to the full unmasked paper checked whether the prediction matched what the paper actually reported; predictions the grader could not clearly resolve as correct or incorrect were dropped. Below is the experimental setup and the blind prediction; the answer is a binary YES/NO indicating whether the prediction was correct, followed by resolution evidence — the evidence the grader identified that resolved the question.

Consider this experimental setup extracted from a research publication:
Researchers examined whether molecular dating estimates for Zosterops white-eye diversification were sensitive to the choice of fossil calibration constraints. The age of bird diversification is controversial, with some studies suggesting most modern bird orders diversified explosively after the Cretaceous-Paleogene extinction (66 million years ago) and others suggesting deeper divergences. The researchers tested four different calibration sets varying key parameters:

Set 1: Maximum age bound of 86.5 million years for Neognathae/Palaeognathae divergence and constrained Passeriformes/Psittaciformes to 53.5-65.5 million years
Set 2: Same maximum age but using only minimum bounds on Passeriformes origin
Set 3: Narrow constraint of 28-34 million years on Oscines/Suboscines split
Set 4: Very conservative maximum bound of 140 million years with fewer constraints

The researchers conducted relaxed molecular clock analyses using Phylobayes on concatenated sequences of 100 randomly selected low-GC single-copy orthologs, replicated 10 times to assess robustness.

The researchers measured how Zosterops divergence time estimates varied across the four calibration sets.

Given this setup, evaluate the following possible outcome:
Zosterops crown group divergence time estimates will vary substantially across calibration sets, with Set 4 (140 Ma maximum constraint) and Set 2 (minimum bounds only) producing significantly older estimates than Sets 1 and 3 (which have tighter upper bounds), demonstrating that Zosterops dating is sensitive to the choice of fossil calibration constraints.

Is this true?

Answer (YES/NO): NO